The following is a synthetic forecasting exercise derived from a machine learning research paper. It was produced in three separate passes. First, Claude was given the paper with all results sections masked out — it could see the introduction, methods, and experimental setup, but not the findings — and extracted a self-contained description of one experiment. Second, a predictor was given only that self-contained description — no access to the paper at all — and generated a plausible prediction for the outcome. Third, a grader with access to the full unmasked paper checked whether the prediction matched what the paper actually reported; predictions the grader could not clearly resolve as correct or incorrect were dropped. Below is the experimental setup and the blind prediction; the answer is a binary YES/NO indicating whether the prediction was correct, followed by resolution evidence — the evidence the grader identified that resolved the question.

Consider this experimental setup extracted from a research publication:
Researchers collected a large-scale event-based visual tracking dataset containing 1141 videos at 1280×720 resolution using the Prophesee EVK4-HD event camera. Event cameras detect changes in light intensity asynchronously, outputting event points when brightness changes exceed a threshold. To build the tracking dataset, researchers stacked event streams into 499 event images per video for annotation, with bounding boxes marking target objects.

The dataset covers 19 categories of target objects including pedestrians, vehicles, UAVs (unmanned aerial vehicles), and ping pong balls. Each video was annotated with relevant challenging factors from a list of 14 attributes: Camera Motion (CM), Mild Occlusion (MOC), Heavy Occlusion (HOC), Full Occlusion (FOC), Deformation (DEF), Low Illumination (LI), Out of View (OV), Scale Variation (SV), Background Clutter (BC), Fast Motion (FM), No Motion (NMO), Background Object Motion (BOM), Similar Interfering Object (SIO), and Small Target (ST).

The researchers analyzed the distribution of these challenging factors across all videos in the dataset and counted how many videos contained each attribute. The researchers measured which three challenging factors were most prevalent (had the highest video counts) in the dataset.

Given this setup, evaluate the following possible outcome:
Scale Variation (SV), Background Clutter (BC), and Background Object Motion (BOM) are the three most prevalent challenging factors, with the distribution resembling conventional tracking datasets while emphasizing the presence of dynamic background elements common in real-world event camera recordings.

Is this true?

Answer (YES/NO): YES